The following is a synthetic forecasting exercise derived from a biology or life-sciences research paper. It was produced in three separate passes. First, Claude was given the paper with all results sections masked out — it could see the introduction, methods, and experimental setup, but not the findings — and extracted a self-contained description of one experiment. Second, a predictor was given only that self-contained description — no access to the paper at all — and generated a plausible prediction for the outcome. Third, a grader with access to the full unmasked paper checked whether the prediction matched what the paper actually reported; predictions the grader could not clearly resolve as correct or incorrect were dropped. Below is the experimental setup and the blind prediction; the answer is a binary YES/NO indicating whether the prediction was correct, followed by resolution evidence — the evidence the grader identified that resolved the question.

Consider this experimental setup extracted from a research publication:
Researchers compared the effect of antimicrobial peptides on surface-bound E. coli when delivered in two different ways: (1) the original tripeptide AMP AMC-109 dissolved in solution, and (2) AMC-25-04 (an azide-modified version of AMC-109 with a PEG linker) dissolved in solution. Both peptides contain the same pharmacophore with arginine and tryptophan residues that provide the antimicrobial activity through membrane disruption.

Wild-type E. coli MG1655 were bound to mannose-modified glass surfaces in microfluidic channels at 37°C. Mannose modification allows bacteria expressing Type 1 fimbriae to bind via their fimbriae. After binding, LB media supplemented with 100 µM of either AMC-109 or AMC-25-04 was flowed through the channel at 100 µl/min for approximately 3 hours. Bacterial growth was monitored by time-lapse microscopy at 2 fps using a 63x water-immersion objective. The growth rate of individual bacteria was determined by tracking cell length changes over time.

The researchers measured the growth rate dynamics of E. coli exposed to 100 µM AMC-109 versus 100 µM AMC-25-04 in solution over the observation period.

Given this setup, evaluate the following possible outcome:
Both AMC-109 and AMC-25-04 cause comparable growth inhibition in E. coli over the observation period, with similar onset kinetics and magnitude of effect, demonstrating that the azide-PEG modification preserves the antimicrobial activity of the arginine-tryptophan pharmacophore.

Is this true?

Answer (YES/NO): NO